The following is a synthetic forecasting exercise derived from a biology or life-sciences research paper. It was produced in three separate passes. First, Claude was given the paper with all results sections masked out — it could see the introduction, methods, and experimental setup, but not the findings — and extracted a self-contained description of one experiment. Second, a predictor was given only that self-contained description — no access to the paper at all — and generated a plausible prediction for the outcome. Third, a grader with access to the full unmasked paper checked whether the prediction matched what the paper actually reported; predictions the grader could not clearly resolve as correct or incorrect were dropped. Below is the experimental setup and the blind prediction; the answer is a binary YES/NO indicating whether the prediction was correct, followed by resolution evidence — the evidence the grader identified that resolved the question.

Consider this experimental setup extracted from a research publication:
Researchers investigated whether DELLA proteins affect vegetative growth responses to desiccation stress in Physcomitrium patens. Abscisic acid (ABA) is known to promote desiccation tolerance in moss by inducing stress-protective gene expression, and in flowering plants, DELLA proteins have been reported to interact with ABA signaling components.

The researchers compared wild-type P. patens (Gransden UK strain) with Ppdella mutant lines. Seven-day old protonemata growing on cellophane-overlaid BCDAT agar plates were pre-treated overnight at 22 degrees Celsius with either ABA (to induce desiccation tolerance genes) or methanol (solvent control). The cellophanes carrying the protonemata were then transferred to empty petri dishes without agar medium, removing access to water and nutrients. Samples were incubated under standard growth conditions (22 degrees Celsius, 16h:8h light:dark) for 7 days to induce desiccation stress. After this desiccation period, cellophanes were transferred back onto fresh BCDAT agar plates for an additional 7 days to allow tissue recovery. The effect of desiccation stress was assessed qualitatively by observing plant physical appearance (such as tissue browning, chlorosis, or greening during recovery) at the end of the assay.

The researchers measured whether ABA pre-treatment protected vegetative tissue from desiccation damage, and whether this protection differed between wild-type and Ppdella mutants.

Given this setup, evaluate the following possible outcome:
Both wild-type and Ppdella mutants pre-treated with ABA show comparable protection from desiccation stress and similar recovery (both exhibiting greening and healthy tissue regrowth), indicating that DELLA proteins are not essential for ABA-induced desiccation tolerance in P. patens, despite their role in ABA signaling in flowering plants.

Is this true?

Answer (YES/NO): YES